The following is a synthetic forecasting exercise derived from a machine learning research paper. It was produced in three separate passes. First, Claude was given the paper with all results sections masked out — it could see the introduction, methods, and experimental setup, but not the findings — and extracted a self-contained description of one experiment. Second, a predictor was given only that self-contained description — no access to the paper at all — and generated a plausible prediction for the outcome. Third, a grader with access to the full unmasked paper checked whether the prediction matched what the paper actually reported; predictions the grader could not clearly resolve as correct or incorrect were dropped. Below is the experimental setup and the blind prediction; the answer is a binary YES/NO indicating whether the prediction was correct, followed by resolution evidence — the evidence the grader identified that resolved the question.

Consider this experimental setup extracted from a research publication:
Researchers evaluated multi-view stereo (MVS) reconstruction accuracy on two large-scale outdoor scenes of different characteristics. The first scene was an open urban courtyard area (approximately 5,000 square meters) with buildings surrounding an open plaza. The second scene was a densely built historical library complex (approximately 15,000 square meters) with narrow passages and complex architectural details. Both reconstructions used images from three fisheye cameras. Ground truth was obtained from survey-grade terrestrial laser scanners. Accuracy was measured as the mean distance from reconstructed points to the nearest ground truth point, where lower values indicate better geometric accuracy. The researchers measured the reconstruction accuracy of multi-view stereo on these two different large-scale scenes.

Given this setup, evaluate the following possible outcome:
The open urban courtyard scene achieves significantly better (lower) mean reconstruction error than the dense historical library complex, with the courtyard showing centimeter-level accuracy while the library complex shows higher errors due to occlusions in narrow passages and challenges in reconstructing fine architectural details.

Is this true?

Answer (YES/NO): NO